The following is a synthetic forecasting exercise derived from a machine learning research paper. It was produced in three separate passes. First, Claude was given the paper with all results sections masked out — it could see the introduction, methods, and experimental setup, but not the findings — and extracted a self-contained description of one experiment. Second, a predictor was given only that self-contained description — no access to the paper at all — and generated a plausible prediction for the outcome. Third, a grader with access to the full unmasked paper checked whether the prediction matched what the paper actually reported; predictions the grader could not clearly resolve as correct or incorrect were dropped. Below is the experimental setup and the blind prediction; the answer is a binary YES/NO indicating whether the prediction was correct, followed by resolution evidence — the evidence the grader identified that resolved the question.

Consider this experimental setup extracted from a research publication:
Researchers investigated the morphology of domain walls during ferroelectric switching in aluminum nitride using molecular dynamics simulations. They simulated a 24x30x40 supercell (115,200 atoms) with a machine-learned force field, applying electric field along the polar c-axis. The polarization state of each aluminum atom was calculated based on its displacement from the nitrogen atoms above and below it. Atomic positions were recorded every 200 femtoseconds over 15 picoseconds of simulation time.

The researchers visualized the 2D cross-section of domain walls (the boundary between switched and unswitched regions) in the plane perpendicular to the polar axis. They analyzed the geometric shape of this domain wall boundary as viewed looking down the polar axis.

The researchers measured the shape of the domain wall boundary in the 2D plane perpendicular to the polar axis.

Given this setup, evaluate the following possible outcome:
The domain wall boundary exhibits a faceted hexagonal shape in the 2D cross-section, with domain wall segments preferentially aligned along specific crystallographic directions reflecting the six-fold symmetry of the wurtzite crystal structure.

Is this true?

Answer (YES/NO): NO